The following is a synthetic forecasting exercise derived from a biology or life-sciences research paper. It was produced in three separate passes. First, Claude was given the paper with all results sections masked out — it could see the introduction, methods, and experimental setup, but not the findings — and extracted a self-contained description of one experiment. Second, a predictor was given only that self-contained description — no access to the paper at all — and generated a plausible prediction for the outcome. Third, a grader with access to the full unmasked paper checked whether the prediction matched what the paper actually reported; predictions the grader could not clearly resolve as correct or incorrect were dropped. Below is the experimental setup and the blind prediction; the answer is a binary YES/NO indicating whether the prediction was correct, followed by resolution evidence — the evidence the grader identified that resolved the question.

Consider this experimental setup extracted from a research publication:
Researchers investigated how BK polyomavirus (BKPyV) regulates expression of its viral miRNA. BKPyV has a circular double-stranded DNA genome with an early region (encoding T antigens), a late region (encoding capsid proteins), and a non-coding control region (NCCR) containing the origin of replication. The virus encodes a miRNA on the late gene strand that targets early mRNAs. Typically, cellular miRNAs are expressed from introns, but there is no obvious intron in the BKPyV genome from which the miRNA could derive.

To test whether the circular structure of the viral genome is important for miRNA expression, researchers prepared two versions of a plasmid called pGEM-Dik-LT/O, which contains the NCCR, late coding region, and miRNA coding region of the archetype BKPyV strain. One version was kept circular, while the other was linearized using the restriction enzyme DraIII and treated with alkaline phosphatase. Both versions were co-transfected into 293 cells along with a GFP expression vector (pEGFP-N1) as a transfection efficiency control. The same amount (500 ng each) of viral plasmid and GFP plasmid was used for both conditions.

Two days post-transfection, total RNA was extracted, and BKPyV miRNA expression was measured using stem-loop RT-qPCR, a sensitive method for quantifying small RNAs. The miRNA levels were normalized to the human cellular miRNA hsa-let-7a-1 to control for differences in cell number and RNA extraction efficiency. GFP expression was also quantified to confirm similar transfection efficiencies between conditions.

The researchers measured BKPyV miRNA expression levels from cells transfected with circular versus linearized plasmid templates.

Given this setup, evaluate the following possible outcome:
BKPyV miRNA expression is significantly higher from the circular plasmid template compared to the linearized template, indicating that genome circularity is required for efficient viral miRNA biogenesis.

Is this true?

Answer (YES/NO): YES